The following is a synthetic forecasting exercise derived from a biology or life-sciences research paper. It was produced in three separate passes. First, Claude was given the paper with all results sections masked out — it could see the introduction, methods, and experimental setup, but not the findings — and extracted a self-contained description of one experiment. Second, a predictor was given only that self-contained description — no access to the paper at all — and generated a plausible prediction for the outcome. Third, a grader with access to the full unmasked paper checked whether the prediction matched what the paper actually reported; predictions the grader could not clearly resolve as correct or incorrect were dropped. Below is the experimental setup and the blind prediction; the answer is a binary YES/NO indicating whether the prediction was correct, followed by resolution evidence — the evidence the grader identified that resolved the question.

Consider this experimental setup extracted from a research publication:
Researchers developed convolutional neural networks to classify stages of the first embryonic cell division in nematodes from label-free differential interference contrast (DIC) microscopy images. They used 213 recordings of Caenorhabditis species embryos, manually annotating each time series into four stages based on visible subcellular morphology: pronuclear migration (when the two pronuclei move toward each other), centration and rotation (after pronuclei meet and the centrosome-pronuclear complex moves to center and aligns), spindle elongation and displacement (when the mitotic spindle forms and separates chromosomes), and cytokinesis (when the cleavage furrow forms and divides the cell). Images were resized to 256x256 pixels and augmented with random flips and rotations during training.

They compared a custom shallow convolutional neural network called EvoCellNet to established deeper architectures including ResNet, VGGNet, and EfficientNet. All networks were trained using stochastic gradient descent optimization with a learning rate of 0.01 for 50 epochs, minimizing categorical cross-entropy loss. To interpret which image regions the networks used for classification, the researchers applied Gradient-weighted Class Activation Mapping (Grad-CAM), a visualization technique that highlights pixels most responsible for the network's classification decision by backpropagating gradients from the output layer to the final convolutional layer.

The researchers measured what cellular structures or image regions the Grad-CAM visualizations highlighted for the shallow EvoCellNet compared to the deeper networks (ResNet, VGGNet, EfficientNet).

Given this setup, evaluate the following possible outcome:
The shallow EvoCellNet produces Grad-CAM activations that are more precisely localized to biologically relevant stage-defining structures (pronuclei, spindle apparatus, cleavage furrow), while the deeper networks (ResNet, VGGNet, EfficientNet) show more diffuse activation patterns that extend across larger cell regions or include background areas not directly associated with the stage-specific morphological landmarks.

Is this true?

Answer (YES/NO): NO